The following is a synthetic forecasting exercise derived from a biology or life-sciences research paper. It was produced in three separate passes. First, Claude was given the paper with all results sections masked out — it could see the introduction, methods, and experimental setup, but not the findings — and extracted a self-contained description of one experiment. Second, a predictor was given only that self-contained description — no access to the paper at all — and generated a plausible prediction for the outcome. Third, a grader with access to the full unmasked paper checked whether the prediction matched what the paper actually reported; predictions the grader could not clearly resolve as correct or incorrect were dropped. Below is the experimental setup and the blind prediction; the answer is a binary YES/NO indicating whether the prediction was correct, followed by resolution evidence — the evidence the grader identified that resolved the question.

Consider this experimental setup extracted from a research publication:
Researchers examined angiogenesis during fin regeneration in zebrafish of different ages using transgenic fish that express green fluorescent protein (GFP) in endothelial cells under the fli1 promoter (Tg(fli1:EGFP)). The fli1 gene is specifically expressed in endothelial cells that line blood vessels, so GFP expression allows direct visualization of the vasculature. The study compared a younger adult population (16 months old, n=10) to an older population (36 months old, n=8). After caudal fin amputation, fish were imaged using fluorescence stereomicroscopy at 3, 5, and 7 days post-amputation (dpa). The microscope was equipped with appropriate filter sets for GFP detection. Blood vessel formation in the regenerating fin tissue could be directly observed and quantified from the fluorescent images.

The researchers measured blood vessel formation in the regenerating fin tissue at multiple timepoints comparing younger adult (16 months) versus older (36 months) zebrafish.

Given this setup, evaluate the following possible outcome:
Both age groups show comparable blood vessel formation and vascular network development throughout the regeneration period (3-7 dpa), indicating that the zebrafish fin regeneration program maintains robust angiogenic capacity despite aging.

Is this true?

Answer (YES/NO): NO